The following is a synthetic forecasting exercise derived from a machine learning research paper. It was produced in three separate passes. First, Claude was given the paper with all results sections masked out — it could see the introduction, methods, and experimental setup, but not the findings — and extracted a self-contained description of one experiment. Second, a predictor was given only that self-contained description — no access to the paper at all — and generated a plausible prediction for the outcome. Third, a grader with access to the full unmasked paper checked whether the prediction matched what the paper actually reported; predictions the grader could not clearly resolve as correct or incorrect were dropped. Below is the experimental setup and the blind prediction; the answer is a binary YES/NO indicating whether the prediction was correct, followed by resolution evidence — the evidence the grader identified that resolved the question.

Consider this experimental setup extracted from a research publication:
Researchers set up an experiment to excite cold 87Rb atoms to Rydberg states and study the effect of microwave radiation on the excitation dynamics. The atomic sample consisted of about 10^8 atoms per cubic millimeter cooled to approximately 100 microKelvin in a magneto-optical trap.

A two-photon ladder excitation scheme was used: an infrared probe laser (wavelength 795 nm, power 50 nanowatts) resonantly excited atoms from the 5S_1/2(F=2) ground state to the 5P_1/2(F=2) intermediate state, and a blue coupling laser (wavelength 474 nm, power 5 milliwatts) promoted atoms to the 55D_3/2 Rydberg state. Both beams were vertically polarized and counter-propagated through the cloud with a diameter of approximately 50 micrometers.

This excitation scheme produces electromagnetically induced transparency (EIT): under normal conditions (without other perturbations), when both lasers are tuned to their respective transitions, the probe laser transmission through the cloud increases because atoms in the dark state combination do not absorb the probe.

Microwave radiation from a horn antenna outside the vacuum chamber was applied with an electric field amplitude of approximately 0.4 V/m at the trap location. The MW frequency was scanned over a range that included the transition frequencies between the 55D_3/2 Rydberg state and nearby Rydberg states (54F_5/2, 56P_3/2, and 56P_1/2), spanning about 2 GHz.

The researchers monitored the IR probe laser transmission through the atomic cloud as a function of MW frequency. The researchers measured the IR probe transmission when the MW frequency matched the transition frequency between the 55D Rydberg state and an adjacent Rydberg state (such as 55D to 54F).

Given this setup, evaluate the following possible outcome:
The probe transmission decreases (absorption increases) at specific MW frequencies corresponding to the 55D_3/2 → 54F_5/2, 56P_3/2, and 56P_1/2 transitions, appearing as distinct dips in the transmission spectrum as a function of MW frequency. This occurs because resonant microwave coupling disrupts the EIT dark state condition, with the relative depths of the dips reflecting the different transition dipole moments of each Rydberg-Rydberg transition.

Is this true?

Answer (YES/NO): YES